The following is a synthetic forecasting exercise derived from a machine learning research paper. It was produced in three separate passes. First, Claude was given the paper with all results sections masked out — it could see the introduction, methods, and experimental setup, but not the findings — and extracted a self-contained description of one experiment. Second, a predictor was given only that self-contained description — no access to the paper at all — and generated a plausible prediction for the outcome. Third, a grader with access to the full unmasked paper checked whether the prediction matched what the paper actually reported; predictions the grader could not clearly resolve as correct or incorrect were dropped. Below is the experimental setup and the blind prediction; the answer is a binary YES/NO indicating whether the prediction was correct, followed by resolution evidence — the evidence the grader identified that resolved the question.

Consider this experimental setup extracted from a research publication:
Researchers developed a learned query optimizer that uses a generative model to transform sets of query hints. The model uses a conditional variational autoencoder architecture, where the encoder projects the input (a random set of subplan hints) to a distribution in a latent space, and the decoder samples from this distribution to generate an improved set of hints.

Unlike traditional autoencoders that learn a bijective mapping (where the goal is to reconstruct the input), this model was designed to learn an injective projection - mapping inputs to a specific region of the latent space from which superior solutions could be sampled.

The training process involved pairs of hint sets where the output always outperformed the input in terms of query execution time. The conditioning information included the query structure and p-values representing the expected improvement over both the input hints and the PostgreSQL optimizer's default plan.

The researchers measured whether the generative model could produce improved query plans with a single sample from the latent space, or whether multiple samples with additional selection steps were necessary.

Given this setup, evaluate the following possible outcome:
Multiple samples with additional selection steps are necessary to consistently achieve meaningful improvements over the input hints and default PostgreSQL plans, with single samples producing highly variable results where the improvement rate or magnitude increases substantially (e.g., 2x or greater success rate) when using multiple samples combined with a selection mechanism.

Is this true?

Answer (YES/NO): NO